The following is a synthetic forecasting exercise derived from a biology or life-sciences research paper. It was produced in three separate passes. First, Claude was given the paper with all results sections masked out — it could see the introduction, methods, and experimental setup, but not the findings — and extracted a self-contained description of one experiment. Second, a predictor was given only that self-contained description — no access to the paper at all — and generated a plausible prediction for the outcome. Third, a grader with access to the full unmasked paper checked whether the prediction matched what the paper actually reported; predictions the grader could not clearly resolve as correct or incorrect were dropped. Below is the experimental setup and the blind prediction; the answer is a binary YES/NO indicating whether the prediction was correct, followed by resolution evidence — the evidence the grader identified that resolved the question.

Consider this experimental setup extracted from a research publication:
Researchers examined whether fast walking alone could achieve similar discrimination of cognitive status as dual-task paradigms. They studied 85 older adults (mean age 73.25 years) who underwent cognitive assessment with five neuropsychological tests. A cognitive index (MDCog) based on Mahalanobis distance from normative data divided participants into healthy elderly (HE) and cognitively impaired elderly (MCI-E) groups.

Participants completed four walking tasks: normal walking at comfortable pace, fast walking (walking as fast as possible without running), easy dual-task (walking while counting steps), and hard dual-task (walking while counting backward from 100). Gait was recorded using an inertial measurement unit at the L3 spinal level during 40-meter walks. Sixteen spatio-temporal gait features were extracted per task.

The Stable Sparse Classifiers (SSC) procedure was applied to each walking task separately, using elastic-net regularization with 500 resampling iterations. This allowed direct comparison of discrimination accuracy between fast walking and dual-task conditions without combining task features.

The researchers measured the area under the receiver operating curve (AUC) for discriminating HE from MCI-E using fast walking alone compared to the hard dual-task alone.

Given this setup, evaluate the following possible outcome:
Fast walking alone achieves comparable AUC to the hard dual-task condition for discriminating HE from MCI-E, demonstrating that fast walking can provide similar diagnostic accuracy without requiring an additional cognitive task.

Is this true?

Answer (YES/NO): NO